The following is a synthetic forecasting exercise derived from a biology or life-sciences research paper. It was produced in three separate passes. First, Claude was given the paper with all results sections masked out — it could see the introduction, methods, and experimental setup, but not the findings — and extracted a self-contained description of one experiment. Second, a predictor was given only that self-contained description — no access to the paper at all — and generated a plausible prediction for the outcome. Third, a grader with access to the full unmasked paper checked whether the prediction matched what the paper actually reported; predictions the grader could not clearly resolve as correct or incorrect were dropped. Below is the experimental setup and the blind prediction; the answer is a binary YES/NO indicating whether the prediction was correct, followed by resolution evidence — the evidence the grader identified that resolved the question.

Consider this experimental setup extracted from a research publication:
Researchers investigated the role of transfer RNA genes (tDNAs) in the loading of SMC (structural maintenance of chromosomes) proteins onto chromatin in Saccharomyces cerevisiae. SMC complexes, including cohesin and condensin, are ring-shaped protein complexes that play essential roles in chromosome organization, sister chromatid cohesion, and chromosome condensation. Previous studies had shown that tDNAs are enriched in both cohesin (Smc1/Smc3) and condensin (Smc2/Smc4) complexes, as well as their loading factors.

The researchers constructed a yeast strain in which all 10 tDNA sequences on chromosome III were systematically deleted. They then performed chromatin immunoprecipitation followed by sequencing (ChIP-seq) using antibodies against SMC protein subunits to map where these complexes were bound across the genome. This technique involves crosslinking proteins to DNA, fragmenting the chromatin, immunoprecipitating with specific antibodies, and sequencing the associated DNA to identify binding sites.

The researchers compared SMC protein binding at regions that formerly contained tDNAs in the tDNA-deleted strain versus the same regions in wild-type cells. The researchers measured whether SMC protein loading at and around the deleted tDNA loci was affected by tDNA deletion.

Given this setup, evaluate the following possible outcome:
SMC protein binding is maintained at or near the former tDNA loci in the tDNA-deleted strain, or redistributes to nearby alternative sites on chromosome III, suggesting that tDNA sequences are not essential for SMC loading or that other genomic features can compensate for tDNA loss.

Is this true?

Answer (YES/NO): NO